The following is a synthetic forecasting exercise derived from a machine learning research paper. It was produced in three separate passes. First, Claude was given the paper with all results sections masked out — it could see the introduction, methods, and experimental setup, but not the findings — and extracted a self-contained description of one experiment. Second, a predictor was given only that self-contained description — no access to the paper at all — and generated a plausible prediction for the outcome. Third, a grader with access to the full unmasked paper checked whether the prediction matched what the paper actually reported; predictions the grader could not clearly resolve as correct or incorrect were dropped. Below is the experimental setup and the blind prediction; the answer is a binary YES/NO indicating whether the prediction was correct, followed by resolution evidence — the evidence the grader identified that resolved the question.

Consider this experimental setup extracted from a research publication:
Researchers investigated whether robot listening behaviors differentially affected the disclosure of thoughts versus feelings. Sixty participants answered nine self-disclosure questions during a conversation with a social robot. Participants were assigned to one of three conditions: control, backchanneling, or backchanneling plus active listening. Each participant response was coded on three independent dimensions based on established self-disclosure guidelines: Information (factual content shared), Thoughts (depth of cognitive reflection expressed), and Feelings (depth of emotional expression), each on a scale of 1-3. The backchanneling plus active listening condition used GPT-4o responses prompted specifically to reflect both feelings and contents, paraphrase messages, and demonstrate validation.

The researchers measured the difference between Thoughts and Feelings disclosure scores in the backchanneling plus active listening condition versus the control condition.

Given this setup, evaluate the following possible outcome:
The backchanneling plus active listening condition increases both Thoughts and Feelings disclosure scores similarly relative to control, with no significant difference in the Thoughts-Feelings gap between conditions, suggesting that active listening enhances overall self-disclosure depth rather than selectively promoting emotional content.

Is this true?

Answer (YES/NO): NO